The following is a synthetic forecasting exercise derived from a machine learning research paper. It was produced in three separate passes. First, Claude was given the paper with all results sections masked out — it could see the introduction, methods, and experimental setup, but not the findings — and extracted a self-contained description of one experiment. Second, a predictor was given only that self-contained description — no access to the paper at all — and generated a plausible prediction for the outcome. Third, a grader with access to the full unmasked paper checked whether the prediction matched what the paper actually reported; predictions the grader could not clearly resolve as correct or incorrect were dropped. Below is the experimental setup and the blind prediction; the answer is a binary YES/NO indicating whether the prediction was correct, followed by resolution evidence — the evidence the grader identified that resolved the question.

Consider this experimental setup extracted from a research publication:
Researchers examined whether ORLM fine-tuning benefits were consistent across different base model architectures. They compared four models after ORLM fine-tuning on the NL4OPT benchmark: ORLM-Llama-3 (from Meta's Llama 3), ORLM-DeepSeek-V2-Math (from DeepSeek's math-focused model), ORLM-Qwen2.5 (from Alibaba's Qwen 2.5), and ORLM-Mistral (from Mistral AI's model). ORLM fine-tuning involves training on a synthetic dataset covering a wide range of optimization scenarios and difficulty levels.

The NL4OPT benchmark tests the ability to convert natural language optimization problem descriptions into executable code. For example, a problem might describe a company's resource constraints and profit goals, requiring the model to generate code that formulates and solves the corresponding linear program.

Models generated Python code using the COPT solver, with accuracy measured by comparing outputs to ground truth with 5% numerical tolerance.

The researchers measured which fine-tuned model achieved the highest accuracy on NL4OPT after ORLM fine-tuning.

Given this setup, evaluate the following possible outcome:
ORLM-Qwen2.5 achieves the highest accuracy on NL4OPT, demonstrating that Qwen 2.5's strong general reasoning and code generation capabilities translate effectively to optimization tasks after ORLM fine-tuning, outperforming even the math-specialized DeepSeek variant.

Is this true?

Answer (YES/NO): NO